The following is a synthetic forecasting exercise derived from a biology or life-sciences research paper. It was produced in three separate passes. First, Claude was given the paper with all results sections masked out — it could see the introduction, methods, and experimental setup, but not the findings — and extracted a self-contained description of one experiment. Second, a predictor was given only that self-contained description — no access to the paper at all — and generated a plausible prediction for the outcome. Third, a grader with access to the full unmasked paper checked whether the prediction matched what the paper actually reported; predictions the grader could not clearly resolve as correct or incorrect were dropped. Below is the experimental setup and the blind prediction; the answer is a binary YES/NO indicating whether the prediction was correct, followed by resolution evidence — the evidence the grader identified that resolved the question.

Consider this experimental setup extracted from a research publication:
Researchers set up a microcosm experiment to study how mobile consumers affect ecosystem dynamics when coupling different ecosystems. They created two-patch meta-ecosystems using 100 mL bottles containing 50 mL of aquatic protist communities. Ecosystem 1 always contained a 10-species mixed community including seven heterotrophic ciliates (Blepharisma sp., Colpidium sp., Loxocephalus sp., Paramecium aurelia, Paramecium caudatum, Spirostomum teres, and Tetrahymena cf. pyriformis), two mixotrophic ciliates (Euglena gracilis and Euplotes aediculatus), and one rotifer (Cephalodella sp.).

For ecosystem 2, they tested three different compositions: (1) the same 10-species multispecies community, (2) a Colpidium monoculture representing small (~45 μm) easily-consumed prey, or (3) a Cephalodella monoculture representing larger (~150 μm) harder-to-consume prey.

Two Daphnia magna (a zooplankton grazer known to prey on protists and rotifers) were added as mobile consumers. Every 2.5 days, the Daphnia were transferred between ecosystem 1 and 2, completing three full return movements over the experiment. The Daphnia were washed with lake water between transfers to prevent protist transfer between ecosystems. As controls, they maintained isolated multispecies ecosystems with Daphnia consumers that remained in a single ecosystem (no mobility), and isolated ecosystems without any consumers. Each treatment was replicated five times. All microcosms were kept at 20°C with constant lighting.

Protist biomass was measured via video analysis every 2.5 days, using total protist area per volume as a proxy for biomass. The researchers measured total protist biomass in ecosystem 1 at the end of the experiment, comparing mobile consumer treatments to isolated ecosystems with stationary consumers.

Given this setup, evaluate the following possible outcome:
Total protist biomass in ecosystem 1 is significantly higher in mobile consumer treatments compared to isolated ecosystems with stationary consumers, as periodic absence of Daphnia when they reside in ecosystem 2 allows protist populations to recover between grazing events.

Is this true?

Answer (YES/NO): YES